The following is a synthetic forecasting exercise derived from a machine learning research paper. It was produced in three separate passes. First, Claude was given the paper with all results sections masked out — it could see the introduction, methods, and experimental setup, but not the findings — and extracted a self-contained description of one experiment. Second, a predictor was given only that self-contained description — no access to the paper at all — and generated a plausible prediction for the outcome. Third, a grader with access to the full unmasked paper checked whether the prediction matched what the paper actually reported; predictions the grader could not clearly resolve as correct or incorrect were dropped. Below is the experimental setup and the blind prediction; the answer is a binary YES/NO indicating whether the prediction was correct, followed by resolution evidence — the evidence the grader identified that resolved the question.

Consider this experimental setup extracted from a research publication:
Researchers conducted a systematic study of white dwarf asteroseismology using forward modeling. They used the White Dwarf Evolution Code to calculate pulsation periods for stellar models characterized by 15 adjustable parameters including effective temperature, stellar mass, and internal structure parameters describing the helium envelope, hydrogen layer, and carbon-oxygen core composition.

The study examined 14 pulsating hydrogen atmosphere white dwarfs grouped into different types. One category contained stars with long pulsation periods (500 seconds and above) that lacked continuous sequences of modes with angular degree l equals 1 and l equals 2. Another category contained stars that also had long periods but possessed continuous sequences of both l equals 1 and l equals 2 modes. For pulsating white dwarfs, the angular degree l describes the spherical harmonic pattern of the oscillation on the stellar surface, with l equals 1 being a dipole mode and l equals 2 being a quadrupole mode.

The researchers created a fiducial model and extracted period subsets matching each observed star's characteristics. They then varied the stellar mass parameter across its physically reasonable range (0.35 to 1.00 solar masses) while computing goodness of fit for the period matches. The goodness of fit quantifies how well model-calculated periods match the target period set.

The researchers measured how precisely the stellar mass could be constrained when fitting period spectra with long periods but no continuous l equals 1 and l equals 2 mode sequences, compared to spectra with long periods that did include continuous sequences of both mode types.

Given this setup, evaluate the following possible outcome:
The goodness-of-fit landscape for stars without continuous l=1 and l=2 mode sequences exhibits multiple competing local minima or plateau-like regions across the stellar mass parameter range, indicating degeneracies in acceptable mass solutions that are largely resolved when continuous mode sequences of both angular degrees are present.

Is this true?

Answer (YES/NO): YES